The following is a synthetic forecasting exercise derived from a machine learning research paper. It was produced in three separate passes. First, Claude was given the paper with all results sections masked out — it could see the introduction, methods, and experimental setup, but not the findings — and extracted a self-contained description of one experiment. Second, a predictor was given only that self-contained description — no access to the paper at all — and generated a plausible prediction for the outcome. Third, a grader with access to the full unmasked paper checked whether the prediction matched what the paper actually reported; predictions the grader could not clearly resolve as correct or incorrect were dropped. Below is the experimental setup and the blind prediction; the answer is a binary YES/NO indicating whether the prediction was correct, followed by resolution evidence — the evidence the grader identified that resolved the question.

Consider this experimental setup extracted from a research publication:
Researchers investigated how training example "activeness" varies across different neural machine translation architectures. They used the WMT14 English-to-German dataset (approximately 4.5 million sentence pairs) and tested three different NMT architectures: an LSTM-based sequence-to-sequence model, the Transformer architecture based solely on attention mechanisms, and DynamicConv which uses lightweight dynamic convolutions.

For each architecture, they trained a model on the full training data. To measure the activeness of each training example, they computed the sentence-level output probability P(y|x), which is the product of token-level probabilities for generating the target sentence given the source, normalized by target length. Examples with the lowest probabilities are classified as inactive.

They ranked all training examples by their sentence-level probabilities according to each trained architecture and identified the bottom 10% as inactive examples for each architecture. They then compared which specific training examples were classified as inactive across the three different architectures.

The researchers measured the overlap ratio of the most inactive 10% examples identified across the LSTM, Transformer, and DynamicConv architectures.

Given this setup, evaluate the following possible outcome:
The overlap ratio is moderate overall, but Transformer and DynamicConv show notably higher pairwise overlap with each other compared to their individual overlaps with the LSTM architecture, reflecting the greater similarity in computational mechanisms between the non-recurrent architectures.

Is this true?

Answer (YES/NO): NO